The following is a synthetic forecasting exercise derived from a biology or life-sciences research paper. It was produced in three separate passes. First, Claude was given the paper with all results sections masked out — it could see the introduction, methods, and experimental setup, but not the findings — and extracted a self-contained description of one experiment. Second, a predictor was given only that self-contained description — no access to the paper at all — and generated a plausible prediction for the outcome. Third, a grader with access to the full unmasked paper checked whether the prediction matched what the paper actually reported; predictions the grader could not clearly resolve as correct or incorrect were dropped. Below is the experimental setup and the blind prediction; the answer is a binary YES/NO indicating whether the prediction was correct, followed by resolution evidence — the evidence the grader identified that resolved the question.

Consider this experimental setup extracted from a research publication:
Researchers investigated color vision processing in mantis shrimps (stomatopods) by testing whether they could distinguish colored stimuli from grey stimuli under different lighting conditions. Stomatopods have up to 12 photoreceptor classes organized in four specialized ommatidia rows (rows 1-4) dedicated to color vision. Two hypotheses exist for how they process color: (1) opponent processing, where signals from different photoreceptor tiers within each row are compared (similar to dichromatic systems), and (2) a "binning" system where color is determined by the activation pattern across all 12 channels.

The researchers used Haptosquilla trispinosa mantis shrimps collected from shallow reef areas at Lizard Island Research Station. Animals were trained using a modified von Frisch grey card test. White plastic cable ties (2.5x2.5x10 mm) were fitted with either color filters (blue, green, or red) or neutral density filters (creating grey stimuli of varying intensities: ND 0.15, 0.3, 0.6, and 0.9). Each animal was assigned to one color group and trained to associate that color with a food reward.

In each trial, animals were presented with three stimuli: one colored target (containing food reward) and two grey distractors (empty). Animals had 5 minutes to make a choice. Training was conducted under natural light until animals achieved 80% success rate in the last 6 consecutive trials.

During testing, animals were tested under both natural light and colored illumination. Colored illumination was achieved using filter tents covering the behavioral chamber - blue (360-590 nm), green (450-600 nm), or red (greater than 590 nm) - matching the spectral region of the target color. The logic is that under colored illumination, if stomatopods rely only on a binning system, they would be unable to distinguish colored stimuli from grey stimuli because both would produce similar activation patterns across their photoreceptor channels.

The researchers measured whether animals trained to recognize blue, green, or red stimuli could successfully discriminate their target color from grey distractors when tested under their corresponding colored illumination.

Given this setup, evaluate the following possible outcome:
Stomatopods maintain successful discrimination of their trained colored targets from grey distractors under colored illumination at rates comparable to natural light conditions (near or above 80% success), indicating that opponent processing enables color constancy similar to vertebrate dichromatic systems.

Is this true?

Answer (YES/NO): NO